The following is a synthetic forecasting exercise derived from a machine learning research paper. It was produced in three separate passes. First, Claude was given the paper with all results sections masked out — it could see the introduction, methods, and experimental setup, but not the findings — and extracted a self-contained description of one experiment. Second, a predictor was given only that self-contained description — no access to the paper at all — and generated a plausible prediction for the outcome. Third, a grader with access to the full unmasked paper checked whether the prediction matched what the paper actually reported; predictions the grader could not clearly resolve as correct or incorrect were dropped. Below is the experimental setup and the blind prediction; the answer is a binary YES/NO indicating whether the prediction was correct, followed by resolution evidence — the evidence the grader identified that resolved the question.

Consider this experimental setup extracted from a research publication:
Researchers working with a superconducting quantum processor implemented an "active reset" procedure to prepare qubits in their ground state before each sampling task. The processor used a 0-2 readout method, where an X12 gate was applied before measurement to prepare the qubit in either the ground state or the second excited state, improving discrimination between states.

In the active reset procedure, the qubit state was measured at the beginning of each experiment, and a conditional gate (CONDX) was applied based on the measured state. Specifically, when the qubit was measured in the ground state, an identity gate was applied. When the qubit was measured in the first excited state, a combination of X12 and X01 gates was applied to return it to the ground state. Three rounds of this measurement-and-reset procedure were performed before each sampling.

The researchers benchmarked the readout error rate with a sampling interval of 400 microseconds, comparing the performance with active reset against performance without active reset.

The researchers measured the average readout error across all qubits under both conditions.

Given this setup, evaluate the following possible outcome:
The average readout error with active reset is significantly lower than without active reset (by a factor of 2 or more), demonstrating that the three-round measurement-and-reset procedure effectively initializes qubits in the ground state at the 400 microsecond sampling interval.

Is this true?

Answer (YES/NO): YES